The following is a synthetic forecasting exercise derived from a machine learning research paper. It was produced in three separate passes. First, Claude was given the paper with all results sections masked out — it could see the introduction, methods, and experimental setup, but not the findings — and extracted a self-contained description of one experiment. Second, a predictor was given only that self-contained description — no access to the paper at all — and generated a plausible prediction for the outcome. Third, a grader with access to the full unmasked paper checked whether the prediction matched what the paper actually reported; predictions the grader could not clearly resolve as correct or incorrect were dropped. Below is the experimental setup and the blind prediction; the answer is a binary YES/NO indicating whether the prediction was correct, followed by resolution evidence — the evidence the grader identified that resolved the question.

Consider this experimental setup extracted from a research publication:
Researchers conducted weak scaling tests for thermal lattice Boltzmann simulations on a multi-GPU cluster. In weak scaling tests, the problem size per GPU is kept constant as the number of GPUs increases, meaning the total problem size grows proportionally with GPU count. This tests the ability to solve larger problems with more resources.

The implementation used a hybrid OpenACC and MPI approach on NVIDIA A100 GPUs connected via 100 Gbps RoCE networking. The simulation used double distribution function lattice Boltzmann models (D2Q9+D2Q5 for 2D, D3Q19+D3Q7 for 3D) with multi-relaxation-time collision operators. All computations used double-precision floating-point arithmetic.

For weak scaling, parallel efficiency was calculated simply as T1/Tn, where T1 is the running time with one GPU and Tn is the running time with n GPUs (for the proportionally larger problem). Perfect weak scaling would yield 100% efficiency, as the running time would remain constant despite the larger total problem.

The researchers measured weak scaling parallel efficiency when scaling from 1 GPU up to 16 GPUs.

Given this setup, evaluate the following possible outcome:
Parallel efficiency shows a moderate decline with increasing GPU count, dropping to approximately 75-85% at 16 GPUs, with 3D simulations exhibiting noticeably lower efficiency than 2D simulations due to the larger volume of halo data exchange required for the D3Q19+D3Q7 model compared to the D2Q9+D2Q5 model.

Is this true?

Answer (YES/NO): NO